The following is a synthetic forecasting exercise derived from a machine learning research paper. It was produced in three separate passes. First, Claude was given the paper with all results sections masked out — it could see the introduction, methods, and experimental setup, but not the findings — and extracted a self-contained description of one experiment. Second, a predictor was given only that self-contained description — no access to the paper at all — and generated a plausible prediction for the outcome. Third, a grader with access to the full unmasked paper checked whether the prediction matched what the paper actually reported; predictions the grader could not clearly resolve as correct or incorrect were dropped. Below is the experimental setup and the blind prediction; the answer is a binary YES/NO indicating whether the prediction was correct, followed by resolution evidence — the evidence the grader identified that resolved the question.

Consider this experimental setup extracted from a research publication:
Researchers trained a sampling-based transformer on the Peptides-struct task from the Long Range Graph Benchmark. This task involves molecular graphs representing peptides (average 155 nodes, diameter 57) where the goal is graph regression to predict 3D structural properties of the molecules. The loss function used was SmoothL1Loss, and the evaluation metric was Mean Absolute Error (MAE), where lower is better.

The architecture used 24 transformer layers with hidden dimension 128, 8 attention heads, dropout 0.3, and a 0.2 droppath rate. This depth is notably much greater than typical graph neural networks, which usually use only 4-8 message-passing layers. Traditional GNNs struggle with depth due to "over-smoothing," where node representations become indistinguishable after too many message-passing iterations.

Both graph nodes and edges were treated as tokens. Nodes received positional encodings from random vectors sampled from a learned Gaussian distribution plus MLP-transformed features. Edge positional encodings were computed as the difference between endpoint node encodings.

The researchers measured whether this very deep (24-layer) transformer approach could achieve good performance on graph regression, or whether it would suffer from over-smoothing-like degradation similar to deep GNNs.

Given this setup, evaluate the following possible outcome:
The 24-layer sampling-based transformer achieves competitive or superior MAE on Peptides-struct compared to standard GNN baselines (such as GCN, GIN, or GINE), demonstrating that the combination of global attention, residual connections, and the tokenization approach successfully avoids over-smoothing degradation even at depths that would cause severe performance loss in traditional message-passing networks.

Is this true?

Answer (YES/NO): YES